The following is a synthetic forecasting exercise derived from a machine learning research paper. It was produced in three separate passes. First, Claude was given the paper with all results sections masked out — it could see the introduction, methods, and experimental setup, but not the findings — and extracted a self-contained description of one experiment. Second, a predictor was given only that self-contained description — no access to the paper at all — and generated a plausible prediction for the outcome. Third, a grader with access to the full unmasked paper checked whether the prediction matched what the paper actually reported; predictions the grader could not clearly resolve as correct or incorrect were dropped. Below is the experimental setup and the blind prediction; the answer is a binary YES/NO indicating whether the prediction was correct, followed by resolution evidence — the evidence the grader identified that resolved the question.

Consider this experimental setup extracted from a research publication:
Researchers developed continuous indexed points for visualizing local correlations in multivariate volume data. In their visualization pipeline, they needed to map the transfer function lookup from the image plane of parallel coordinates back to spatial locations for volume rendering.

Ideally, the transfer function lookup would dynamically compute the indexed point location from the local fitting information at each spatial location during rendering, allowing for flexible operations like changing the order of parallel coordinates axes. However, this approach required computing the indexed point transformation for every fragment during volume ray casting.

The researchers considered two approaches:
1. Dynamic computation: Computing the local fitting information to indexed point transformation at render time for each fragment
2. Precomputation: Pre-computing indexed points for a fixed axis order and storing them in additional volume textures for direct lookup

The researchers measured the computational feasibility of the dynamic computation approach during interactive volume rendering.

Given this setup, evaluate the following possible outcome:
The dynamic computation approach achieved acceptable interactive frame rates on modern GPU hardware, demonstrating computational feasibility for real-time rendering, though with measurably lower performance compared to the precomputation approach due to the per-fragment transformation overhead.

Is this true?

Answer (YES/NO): NO